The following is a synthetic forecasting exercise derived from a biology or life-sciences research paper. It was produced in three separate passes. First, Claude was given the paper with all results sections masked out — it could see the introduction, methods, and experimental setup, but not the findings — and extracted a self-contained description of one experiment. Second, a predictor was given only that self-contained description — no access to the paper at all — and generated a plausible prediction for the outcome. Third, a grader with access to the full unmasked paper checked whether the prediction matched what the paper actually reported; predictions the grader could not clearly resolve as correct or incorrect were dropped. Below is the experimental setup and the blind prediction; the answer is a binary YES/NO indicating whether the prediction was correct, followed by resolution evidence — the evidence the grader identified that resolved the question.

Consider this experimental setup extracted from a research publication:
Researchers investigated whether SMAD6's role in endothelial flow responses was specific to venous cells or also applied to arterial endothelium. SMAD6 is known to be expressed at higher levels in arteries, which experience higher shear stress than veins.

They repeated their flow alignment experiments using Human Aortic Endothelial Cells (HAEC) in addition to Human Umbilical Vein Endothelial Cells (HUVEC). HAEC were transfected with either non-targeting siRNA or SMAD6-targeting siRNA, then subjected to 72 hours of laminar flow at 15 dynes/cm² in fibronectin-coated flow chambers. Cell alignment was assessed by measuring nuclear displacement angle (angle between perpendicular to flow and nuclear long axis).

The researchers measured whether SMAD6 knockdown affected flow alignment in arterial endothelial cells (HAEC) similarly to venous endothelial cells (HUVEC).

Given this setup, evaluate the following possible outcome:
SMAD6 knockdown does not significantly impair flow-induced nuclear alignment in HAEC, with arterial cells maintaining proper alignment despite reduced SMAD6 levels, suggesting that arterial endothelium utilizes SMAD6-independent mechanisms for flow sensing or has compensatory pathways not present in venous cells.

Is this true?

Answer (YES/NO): NO